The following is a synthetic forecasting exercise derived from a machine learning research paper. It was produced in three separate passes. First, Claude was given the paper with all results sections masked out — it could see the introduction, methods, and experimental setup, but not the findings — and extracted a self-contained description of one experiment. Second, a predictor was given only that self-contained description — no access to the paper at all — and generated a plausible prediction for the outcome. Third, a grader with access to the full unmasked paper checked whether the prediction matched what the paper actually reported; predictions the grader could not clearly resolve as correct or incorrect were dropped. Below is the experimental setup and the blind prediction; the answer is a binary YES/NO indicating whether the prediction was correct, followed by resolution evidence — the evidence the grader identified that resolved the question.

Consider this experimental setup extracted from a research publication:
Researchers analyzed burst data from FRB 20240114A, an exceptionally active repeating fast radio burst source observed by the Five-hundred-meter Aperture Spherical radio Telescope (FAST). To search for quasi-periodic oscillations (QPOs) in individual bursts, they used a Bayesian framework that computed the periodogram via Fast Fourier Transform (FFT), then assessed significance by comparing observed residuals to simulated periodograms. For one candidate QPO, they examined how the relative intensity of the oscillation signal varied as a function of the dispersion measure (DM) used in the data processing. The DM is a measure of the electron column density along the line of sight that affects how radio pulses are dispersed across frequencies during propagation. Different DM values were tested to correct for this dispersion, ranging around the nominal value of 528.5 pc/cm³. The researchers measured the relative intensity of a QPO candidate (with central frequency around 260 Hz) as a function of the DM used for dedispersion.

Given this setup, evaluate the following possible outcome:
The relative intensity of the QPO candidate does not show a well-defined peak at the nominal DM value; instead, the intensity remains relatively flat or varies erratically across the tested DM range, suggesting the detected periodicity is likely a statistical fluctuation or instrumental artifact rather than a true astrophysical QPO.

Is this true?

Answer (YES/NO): NO